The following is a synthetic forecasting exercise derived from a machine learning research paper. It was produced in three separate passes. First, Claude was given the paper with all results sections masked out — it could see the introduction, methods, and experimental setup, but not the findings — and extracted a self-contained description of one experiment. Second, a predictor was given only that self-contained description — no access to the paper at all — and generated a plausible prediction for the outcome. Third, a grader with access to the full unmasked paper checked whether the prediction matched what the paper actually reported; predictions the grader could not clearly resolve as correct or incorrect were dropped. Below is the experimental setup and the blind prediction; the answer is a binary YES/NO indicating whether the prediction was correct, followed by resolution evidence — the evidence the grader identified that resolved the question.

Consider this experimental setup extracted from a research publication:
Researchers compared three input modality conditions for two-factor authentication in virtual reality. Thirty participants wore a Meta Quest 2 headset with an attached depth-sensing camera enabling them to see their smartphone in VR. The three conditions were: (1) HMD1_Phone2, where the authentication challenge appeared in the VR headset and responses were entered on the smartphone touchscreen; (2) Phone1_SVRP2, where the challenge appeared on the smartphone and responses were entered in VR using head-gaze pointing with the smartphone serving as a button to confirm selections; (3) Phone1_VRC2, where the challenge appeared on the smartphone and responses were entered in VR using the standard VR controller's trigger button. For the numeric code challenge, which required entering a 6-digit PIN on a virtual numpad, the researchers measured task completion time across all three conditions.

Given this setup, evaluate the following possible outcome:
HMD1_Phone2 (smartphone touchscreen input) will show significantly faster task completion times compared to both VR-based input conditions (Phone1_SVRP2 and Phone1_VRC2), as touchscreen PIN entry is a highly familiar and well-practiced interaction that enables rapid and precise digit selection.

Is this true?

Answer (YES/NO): YES